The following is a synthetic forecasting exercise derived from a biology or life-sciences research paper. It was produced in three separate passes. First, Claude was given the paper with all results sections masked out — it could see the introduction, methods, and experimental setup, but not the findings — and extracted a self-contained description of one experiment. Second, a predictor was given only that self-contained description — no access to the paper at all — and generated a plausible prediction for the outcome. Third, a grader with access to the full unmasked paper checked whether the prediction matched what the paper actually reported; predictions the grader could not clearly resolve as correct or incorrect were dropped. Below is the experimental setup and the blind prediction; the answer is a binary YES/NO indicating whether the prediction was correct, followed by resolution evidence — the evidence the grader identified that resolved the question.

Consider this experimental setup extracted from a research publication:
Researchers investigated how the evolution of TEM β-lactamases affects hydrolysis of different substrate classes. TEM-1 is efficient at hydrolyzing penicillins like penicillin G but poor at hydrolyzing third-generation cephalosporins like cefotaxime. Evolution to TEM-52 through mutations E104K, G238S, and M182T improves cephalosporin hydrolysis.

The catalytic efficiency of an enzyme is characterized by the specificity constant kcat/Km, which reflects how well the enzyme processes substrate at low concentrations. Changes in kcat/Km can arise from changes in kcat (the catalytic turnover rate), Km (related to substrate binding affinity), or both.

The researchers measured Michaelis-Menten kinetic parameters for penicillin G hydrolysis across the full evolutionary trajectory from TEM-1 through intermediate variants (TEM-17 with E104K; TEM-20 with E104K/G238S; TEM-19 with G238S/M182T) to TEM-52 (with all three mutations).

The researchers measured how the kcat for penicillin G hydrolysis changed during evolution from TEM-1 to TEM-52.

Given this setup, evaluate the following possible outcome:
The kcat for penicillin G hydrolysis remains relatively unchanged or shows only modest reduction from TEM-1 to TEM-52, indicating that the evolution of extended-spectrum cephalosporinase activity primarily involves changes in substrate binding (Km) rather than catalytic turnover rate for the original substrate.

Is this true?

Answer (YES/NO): NO